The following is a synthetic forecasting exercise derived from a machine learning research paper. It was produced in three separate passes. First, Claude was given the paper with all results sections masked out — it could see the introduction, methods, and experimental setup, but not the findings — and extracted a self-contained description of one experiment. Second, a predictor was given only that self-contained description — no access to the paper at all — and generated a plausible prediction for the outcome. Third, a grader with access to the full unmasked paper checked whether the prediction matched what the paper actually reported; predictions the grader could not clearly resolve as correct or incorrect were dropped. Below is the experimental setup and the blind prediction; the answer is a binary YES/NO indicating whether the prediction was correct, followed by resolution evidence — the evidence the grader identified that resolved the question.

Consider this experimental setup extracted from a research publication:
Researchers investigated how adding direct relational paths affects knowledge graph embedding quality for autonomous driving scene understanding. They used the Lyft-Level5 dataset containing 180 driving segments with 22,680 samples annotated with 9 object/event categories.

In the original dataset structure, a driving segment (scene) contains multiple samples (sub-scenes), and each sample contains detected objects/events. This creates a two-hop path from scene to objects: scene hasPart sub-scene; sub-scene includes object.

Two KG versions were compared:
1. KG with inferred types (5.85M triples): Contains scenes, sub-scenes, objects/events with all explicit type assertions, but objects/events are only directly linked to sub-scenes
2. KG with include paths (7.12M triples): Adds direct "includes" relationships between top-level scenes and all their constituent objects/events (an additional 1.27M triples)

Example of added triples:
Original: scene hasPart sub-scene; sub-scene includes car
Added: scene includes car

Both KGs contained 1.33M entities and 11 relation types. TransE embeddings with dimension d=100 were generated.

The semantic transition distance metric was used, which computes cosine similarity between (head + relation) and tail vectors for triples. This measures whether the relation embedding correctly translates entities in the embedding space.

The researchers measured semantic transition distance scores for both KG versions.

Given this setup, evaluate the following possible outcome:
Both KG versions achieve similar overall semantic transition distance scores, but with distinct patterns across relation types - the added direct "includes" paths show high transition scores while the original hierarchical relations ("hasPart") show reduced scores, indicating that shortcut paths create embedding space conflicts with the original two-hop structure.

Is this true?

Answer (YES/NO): NO